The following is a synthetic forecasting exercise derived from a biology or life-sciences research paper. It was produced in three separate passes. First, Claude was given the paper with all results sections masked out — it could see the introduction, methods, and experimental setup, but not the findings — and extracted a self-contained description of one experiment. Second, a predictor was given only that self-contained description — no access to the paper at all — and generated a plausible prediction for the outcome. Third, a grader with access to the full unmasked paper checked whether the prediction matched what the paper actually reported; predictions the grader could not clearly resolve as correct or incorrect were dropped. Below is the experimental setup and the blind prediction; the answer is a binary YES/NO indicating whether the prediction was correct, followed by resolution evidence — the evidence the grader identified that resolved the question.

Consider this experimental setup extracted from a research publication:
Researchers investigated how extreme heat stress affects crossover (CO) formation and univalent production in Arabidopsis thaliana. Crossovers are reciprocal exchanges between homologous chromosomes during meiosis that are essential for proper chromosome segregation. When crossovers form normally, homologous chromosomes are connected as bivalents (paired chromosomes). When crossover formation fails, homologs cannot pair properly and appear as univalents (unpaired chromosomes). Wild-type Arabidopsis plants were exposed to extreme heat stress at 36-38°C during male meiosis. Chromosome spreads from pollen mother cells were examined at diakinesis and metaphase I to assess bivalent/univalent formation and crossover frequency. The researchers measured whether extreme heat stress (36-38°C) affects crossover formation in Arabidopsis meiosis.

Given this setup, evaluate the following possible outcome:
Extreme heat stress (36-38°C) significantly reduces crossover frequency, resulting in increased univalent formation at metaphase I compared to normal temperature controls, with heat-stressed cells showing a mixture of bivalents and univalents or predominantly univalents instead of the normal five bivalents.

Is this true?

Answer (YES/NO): NO